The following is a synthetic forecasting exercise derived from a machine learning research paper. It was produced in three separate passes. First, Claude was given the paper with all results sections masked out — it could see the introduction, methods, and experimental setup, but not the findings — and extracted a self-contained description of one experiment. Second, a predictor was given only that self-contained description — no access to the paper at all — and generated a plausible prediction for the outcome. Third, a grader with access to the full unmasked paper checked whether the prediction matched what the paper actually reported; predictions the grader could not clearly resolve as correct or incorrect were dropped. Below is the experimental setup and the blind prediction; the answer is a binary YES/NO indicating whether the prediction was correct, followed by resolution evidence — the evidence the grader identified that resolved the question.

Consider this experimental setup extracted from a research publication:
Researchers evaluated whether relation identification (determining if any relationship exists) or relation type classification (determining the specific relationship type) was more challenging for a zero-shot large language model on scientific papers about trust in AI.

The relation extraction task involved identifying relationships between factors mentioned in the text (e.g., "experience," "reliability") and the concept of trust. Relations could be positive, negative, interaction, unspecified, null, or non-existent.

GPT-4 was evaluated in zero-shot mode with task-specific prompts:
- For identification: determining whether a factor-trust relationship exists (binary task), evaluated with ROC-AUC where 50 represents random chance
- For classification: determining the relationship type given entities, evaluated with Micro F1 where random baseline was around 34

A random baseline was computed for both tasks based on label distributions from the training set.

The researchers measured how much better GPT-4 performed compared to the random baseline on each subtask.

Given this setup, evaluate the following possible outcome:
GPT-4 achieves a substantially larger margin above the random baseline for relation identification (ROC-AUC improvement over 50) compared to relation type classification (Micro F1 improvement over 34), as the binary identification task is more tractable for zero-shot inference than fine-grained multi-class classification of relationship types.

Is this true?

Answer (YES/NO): NO